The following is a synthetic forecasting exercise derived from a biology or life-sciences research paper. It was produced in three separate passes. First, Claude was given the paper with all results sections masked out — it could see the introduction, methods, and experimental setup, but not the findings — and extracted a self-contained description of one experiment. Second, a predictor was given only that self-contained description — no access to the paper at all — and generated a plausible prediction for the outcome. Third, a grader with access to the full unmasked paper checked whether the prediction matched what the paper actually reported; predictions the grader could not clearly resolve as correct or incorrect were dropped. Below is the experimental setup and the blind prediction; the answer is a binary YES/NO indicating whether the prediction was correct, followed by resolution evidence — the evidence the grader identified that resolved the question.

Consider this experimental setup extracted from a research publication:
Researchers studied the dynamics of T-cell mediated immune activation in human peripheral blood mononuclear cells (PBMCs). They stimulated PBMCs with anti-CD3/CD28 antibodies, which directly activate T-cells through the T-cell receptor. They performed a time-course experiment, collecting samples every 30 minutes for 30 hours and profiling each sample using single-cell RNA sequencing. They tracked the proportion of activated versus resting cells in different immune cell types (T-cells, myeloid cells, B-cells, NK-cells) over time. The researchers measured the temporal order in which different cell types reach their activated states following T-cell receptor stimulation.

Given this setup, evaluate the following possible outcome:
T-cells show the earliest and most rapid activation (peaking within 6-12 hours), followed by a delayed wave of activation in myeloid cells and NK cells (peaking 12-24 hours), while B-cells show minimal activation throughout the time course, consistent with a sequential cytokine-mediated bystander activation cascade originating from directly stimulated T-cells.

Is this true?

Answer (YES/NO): NO